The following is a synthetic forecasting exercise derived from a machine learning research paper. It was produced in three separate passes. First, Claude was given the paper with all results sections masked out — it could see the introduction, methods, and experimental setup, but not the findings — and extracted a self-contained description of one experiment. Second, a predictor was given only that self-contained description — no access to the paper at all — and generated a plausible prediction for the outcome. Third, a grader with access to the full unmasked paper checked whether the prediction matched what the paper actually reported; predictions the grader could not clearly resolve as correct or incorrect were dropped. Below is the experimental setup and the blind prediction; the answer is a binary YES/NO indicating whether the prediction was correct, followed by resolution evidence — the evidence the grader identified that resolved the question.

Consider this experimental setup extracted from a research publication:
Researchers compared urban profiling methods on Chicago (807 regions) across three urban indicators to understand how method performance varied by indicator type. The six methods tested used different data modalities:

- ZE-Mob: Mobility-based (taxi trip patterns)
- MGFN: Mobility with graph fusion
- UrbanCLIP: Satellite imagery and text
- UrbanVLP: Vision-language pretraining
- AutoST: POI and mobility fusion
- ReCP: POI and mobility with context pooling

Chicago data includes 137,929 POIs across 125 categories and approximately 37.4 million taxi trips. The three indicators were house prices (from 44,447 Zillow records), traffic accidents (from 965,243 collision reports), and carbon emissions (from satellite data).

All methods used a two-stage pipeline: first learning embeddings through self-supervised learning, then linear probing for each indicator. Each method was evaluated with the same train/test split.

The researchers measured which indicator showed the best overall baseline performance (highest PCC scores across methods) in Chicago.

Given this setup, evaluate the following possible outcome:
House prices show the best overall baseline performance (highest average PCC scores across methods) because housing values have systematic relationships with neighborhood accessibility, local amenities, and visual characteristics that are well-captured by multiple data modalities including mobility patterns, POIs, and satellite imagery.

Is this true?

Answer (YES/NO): NO